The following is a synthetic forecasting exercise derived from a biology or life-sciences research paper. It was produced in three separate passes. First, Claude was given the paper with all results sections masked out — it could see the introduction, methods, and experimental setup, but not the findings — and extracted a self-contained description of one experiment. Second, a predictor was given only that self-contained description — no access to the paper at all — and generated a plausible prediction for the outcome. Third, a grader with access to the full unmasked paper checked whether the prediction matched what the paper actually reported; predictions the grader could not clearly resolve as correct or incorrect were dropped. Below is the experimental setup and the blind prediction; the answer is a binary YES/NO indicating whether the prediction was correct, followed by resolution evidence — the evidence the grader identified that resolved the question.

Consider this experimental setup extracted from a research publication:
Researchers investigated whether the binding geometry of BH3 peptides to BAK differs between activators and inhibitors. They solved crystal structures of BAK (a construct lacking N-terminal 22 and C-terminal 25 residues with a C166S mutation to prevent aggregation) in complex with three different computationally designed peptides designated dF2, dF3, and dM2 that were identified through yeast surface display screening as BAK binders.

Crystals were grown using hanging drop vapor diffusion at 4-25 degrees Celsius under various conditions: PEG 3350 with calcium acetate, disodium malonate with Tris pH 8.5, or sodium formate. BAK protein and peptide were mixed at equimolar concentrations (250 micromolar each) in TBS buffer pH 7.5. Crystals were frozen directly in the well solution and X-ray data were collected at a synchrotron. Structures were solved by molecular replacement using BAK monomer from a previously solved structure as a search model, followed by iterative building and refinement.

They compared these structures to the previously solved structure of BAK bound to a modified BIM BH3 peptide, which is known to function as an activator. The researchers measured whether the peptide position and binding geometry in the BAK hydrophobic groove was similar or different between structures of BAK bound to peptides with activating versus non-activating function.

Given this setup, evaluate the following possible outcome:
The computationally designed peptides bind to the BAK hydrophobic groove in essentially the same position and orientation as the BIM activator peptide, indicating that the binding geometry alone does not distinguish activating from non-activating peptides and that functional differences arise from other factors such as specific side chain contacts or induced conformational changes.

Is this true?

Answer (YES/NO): YES